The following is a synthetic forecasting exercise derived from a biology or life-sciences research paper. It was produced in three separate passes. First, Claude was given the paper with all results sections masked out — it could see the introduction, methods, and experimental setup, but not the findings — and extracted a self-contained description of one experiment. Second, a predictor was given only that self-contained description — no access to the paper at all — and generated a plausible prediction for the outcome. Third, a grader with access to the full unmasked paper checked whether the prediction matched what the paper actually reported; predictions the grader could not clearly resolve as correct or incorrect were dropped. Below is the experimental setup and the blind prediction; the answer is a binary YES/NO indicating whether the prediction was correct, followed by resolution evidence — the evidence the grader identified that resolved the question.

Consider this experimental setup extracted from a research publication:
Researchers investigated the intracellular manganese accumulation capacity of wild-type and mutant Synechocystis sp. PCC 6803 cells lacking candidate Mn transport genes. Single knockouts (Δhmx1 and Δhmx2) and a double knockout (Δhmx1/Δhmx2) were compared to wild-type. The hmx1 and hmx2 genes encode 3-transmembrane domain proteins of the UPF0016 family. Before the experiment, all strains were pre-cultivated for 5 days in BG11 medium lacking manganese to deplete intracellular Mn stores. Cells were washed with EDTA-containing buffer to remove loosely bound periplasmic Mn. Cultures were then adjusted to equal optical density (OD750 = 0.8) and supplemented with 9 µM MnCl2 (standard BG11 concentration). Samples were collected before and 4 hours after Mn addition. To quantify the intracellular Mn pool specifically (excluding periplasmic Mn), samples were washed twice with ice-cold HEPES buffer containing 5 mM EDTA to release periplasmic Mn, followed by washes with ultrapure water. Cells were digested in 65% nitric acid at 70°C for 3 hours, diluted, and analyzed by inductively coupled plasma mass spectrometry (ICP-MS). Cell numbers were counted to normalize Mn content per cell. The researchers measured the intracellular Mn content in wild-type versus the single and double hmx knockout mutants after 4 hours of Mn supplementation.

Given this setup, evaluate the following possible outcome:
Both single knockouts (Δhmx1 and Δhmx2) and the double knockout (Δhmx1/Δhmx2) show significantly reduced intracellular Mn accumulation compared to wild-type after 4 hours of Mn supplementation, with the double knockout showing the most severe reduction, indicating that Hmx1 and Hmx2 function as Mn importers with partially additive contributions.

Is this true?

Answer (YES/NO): NO